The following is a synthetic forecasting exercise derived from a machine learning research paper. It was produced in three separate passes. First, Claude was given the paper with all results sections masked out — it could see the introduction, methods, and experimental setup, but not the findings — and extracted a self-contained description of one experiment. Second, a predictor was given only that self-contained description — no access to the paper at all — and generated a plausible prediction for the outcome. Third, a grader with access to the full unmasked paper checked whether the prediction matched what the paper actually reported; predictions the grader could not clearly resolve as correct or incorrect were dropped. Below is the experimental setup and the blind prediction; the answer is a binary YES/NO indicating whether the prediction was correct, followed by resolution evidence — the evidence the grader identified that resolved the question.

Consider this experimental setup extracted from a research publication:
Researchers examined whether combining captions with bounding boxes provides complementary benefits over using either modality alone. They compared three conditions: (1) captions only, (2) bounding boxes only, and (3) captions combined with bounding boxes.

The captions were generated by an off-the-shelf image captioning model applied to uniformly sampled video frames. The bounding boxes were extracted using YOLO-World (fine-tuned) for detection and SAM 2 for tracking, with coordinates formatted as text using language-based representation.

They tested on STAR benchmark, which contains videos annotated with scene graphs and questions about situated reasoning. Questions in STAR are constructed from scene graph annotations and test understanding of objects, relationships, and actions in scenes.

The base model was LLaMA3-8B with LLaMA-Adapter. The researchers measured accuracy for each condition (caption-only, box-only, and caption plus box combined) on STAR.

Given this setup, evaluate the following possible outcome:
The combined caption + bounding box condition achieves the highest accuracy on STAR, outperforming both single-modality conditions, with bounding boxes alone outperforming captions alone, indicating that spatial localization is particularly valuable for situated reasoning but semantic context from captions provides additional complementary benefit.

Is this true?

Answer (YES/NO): NO